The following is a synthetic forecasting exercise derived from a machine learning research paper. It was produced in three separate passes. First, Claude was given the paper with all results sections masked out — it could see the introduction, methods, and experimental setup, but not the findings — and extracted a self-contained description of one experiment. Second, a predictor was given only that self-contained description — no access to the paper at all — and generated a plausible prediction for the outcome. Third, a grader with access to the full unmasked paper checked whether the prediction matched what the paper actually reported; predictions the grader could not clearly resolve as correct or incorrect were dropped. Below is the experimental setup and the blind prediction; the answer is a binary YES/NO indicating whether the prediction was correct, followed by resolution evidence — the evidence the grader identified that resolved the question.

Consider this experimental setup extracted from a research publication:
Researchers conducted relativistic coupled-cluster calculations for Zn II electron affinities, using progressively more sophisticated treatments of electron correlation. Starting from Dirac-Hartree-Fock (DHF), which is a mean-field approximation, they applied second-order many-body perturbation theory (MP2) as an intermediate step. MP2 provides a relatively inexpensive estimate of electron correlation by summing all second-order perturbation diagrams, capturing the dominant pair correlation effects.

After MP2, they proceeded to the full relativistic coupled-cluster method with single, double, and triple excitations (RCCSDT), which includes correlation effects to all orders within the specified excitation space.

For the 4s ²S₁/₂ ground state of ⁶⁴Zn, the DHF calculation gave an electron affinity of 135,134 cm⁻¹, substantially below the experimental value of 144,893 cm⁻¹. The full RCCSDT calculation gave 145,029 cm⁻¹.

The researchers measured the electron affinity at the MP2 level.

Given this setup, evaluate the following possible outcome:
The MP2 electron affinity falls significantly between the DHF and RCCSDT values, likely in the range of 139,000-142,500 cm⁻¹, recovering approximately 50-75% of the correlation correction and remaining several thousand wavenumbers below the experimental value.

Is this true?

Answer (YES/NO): NO